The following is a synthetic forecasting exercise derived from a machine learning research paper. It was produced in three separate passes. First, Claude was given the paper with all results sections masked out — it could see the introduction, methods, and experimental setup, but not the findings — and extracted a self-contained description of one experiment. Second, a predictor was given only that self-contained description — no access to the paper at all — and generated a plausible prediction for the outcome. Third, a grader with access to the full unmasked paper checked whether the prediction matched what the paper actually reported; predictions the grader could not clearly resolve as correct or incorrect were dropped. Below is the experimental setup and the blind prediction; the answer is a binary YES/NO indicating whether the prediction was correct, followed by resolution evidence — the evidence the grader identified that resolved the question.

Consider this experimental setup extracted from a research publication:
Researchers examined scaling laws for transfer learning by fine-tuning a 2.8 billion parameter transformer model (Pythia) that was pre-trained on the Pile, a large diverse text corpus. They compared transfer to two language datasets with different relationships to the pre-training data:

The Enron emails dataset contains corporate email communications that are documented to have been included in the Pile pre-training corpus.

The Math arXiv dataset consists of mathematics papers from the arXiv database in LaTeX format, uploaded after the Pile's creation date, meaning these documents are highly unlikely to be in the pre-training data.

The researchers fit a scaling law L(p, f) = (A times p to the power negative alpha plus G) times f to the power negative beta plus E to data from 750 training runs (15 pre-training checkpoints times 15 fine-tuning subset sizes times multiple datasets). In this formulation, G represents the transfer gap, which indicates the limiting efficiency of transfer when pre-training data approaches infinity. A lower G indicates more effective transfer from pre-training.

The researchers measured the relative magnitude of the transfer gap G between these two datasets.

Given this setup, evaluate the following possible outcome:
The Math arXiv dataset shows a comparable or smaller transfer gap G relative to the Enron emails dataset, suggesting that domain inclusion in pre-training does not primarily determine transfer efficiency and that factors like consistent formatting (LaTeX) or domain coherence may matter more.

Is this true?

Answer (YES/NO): YES